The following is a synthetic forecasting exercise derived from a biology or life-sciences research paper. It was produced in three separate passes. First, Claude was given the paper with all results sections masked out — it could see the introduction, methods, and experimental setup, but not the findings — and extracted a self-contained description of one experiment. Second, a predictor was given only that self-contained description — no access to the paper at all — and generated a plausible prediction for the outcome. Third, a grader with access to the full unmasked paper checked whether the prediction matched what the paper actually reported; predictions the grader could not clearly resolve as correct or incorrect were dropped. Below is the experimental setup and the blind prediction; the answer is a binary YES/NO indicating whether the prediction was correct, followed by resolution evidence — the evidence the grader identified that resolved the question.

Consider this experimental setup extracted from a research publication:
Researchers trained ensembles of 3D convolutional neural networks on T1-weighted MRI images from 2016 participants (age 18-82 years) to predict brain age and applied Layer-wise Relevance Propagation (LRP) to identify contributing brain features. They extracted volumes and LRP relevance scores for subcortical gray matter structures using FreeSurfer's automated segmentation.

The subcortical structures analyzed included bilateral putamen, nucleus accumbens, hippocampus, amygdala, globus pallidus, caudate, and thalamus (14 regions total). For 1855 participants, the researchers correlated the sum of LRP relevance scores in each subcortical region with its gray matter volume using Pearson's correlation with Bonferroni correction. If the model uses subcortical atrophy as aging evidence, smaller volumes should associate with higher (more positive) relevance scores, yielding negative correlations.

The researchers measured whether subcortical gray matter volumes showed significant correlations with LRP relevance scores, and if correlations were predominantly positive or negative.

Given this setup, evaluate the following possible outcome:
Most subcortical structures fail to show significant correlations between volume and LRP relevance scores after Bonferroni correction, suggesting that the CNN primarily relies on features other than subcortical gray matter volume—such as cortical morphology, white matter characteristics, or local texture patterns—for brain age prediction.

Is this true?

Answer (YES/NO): NO